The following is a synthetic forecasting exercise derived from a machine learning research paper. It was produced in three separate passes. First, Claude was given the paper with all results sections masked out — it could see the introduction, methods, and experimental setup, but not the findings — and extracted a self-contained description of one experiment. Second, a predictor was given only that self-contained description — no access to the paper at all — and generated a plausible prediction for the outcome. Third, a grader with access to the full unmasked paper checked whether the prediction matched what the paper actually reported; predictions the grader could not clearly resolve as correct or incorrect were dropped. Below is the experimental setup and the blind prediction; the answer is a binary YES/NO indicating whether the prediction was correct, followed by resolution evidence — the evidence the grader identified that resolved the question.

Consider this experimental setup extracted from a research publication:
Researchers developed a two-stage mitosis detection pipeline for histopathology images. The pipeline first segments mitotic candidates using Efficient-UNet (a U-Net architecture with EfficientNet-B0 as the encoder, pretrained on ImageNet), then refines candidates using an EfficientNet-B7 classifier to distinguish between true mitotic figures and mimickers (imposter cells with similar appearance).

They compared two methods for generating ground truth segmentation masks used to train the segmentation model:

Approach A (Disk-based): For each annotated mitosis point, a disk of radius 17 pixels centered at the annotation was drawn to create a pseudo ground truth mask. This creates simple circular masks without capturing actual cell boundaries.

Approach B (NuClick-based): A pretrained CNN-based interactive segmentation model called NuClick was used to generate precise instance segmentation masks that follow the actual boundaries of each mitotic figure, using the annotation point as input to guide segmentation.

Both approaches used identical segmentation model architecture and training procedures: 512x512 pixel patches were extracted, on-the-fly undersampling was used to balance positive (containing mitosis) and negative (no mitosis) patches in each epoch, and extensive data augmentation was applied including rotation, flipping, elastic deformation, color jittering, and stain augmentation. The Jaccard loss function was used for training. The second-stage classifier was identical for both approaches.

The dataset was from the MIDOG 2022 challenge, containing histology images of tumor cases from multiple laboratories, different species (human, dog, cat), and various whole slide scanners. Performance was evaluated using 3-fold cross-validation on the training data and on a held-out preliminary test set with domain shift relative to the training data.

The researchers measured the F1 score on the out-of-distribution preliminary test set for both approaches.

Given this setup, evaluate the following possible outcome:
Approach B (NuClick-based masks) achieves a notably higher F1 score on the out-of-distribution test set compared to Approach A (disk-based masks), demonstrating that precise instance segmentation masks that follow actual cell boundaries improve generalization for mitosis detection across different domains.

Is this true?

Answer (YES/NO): NO